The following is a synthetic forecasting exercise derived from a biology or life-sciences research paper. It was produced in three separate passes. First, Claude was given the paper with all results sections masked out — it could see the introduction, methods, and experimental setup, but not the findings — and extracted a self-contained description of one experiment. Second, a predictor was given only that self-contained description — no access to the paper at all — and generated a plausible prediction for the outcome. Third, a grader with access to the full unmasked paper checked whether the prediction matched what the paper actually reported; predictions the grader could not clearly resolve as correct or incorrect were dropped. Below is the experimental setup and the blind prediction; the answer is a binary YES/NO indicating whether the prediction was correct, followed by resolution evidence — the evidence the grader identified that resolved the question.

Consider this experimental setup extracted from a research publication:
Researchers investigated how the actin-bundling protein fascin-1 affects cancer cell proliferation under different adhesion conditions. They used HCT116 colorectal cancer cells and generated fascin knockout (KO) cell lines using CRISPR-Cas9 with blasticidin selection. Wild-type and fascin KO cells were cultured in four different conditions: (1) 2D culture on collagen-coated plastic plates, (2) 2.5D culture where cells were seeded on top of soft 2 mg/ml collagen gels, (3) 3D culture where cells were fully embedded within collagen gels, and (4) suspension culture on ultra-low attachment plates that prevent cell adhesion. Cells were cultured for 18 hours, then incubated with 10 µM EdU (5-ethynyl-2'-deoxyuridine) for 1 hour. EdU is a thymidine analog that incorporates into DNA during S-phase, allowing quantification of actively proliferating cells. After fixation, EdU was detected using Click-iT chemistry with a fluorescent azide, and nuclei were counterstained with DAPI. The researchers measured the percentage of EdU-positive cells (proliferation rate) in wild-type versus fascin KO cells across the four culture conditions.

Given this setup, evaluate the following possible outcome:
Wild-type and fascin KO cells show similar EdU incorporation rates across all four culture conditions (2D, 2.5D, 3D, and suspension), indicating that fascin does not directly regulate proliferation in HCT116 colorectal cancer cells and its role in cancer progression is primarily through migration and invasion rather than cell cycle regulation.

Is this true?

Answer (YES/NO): NO